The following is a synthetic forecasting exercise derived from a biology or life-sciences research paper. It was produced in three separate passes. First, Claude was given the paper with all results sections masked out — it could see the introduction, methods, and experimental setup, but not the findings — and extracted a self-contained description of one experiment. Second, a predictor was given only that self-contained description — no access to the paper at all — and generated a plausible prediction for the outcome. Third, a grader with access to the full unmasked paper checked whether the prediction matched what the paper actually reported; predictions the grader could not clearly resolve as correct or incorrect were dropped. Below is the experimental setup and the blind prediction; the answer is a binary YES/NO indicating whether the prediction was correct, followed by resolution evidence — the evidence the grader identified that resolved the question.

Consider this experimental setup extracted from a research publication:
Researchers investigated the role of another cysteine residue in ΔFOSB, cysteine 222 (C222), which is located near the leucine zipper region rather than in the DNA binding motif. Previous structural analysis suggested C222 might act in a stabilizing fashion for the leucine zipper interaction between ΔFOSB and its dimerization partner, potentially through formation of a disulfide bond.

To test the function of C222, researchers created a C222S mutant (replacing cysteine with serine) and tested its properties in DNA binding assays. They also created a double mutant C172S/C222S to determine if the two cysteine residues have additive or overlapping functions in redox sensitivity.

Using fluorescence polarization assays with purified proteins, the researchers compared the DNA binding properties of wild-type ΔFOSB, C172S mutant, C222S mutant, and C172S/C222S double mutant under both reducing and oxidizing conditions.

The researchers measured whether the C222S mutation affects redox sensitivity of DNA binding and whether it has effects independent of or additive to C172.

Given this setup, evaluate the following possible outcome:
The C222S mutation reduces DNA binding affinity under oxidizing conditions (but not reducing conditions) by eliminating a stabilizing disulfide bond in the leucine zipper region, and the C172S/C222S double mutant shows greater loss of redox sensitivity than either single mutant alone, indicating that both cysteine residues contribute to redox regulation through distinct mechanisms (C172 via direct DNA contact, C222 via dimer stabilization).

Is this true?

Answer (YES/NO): NO